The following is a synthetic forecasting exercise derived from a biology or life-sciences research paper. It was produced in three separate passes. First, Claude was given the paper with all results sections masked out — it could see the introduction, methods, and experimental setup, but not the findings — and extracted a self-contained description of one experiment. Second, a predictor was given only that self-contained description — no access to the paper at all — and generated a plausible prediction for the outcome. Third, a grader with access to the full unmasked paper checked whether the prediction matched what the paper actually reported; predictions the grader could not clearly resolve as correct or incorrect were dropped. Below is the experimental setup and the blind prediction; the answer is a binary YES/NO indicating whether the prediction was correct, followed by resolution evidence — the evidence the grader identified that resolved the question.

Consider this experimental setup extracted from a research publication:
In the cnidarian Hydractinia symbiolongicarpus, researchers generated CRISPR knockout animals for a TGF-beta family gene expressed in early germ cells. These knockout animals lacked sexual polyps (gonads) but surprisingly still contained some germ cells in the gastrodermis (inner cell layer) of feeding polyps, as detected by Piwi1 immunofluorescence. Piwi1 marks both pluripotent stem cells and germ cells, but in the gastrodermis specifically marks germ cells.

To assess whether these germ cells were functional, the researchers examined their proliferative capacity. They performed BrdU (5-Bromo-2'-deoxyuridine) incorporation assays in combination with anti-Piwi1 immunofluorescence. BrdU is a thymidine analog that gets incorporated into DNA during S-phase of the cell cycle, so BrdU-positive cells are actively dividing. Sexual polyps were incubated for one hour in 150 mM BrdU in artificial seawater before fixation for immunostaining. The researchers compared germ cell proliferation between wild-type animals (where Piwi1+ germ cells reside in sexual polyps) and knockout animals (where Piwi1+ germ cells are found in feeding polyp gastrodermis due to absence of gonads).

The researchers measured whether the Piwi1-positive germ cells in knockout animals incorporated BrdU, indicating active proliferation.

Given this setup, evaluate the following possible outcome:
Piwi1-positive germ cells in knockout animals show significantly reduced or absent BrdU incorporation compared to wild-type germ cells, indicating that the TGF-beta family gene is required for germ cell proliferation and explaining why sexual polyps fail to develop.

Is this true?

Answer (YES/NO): YES